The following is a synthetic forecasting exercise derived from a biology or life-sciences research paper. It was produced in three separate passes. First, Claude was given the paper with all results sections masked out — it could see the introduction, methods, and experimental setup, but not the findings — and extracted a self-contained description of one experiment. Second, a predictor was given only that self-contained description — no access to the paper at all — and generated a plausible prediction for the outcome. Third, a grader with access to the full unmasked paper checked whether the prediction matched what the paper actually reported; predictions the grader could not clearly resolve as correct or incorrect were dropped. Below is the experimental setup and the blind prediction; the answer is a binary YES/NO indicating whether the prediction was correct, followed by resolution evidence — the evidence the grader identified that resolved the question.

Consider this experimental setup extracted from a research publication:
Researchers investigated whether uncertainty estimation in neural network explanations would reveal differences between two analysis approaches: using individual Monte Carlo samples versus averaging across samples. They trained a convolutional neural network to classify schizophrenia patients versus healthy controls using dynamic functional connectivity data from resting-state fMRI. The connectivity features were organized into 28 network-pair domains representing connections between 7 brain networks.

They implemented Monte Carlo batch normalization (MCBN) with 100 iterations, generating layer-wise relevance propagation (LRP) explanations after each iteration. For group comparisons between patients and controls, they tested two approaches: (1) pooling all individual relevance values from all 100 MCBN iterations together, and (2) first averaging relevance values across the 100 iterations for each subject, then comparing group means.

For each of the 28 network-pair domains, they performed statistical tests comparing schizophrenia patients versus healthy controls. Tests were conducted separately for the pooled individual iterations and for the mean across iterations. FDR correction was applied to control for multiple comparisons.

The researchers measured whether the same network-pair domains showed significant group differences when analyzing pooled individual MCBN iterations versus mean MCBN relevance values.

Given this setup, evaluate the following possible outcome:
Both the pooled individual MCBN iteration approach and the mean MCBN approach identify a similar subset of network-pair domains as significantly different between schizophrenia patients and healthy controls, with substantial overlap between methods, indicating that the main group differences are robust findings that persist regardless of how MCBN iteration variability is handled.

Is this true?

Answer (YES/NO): NO